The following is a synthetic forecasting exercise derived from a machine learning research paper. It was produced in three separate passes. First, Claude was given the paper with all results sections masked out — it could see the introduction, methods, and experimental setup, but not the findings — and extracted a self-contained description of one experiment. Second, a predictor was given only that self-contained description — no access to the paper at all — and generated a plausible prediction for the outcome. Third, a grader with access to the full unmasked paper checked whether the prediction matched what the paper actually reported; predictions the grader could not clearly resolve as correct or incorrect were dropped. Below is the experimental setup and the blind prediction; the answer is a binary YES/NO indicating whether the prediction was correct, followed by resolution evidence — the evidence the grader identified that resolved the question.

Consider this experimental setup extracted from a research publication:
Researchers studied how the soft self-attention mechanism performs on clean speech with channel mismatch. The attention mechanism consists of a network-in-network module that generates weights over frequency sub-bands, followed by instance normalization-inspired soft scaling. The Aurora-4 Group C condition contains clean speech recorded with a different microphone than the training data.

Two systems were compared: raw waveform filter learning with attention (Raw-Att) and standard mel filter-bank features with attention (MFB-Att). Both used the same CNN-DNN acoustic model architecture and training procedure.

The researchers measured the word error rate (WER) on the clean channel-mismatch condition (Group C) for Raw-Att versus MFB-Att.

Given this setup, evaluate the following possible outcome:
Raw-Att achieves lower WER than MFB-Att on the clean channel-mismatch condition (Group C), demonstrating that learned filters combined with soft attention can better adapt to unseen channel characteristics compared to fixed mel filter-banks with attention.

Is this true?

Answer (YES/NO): NO